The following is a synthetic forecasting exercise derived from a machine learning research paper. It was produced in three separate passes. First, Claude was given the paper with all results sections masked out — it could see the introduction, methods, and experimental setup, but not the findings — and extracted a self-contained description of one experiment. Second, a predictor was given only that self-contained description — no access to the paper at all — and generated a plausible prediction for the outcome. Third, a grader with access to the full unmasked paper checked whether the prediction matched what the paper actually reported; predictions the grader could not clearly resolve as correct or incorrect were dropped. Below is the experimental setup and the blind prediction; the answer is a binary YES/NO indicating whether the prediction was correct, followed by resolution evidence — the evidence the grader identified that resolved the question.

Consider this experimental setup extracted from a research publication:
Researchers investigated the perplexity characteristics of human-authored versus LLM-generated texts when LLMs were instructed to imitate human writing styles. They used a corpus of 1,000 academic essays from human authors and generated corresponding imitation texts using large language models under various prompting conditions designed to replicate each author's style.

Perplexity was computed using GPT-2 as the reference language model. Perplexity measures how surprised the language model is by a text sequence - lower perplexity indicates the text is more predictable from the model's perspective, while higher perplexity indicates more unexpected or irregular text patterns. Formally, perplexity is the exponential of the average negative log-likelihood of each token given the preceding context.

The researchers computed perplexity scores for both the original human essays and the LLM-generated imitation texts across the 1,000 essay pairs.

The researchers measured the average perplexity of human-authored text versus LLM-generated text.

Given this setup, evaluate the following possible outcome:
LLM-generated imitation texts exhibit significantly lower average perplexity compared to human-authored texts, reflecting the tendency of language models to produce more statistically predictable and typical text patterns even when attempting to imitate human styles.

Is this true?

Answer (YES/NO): YES